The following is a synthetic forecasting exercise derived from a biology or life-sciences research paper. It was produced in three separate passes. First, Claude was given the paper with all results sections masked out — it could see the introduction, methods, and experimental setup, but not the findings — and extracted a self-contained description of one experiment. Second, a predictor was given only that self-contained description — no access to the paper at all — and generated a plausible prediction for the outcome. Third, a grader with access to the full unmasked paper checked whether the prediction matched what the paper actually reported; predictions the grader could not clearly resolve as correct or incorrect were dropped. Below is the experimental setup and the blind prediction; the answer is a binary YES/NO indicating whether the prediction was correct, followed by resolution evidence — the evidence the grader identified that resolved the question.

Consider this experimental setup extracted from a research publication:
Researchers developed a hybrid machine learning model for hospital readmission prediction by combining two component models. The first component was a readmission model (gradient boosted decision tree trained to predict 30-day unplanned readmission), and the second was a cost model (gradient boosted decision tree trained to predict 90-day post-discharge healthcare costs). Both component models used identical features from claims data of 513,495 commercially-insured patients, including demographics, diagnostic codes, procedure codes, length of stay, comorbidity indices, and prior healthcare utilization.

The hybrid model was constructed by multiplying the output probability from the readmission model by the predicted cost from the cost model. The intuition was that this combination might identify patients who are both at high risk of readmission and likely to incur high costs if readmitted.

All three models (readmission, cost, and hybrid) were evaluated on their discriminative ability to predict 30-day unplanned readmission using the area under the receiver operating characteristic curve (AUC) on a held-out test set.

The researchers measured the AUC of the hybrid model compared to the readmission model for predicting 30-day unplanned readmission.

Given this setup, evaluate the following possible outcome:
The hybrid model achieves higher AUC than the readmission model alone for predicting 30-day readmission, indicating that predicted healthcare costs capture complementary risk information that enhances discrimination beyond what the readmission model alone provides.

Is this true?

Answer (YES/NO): NO